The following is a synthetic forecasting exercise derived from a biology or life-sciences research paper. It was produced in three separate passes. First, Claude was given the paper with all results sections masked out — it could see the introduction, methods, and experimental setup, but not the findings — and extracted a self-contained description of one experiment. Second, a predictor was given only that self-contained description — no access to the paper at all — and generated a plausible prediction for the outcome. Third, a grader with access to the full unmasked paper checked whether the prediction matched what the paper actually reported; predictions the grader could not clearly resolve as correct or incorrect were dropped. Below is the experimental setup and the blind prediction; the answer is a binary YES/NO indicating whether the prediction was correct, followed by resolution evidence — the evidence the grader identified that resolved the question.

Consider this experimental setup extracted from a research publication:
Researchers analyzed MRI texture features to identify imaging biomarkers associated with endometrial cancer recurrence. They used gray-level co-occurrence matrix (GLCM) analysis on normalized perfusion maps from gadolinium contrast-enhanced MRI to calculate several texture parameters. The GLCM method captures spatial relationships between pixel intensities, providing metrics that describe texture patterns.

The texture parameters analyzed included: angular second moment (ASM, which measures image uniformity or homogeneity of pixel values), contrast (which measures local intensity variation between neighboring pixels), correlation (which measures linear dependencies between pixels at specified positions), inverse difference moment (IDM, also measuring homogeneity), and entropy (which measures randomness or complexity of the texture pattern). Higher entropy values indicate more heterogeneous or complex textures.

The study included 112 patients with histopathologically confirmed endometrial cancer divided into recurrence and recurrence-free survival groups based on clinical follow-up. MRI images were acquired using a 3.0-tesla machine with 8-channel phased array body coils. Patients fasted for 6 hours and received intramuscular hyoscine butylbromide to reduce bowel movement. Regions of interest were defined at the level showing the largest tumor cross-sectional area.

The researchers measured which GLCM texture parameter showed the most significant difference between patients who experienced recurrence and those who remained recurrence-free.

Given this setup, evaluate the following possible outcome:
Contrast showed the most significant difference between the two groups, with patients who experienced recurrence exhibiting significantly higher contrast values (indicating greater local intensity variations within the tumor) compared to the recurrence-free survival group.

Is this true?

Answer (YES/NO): NO